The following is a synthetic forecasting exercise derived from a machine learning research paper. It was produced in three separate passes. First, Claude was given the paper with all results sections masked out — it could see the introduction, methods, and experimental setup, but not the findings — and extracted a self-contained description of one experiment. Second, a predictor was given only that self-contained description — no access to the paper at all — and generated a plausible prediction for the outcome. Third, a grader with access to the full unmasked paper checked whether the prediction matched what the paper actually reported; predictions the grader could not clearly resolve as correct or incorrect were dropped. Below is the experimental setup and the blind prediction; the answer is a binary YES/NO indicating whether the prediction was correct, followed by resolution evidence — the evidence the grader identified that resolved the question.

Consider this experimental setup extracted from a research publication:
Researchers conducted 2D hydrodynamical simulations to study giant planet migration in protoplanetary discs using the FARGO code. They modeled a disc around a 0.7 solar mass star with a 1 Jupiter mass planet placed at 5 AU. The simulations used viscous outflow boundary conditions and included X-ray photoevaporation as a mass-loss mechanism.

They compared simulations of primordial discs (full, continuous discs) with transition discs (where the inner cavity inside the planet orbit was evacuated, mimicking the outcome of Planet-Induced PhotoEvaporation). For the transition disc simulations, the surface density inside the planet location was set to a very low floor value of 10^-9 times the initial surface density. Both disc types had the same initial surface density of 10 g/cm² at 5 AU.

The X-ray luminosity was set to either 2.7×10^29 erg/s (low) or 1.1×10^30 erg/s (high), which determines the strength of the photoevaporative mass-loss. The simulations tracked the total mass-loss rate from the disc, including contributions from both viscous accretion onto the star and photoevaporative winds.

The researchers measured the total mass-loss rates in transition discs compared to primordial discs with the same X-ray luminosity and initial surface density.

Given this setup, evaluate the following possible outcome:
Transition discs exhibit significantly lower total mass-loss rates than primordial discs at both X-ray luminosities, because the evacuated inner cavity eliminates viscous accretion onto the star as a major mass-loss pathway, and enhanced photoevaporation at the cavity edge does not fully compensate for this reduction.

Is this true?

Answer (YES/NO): NO